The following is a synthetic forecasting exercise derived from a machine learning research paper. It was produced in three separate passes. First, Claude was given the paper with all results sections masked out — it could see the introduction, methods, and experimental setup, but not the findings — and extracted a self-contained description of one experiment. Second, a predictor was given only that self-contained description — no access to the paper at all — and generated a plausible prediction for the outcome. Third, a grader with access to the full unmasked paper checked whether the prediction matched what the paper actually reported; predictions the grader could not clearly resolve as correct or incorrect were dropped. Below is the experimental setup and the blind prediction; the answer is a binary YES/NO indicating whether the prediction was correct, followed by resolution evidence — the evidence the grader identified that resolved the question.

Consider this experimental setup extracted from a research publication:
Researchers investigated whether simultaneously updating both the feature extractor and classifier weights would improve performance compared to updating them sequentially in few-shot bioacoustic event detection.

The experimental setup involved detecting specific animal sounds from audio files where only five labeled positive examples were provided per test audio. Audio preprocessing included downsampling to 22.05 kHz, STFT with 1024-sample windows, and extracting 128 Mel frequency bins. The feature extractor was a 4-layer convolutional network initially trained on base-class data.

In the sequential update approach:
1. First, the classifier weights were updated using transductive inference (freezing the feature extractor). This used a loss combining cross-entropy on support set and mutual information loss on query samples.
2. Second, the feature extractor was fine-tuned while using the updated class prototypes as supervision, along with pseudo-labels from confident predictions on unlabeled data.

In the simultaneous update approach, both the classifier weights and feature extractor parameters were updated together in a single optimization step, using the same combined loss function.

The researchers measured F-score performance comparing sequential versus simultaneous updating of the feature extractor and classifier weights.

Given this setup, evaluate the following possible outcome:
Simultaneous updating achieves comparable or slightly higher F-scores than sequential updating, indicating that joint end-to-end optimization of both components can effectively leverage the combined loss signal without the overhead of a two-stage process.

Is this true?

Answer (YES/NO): NO